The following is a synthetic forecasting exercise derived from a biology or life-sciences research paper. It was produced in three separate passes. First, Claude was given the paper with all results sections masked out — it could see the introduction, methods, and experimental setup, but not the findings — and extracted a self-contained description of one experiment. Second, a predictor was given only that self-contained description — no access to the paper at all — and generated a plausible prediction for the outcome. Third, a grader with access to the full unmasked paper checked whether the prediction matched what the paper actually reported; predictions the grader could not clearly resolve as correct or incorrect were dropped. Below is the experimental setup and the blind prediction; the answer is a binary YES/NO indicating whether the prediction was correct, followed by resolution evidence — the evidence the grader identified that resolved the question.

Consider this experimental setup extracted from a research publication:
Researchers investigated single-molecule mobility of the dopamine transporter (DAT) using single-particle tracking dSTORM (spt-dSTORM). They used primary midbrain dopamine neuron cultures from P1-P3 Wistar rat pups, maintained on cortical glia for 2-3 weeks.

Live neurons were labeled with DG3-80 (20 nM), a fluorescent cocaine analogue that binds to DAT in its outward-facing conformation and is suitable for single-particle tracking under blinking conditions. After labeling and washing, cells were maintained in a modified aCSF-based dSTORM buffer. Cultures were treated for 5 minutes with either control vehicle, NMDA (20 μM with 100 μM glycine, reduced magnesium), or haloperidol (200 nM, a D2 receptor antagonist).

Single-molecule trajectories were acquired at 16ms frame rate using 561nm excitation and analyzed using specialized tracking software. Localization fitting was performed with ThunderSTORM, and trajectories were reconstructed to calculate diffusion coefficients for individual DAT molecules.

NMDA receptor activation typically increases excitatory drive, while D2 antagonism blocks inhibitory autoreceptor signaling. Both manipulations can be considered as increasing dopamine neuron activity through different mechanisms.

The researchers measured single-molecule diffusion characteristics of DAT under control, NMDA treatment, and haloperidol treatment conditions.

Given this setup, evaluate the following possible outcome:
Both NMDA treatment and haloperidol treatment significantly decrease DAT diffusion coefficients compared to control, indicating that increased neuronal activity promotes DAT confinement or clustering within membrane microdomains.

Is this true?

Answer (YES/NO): NO